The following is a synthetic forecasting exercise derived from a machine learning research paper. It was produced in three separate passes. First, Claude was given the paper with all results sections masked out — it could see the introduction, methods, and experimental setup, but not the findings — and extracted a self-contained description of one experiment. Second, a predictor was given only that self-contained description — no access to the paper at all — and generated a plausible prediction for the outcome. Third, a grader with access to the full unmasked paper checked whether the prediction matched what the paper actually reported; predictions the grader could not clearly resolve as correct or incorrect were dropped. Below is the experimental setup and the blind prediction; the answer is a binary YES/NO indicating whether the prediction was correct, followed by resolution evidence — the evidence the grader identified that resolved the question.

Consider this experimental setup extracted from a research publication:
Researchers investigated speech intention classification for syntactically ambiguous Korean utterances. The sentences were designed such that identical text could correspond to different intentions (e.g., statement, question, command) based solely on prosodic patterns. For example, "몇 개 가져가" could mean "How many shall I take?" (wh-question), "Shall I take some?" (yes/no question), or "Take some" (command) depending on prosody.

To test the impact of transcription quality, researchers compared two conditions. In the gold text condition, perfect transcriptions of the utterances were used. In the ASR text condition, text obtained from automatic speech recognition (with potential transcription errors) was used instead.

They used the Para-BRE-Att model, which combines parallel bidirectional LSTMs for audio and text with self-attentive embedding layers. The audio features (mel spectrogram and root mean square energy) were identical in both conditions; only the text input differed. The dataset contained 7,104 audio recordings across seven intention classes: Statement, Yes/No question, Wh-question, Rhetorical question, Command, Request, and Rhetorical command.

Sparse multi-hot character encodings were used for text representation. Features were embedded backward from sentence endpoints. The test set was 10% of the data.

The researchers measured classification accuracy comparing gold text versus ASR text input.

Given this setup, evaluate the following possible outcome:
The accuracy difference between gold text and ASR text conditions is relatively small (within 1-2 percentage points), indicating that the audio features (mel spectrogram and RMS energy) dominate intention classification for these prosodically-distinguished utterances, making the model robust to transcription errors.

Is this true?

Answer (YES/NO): NO